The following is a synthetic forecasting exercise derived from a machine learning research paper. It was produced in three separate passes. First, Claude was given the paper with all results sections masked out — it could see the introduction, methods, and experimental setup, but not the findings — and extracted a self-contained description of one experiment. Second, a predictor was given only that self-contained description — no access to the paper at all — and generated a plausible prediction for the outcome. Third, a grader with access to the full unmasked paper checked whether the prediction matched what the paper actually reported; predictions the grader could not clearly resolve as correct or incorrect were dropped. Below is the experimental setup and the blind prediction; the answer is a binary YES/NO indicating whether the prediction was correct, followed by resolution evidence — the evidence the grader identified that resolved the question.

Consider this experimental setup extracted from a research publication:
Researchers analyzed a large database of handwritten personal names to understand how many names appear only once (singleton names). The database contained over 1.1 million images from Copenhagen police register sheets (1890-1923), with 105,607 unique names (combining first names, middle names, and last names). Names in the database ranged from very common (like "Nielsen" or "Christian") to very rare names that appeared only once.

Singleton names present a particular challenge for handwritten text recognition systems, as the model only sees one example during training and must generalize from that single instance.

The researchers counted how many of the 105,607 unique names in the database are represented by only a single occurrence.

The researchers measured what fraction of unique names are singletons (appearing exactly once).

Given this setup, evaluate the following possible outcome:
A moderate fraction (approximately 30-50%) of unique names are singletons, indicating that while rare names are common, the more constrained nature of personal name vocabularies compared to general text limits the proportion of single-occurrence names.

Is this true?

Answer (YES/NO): NO